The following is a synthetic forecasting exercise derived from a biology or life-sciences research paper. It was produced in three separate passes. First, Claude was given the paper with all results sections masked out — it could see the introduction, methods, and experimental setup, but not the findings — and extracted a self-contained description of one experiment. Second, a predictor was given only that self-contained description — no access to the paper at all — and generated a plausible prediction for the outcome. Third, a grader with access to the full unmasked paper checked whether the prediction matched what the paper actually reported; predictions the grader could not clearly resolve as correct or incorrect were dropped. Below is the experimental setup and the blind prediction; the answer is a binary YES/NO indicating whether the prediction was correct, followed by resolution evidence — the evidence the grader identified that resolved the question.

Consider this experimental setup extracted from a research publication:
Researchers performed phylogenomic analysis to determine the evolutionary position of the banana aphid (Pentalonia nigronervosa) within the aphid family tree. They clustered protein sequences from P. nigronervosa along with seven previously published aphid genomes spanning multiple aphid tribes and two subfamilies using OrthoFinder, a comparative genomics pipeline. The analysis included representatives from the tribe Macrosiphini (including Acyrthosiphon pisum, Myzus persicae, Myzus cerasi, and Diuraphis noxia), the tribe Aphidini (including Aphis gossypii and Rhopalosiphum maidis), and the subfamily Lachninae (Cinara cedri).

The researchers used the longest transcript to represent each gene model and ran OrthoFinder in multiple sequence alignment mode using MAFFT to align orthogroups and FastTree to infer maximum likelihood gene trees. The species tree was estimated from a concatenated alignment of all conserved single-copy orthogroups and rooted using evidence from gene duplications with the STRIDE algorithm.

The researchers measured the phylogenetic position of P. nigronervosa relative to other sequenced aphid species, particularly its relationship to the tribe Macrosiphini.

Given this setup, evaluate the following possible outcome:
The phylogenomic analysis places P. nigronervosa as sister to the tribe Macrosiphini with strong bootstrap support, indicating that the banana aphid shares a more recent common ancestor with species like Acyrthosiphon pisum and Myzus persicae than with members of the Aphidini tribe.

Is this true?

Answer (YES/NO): NO